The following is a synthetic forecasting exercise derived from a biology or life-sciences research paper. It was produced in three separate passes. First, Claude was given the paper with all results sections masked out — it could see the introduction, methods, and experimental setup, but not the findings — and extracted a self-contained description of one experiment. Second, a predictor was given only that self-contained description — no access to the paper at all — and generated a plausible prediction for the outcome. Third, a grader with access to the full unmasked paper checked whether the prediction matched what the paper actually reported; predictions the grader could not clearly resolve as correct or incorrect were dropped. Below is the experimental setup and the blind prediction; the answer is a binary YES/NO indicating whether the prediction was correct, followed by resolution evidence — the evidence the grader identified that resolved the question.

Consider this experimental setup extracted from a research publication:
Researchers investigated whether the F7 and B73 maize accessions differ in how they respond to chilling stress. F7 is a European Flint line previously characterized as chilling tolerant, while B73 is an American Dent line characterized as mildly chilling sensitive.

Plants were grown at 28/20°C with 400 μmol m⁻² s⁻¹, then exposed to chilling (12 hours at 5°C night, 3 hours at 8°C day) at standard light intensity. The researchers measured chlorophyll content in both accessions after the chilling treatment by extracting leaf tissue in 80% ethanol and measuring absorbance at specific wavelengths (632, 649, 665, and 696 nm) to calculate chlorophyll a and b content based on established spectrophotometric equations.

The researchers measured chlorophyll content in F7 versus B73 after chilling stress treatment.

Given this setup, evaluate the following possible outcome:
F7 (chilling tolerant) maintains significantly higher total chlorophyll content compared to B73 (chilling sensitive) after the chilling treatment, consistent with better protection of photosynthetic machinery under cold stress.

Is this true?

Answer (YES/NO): NO